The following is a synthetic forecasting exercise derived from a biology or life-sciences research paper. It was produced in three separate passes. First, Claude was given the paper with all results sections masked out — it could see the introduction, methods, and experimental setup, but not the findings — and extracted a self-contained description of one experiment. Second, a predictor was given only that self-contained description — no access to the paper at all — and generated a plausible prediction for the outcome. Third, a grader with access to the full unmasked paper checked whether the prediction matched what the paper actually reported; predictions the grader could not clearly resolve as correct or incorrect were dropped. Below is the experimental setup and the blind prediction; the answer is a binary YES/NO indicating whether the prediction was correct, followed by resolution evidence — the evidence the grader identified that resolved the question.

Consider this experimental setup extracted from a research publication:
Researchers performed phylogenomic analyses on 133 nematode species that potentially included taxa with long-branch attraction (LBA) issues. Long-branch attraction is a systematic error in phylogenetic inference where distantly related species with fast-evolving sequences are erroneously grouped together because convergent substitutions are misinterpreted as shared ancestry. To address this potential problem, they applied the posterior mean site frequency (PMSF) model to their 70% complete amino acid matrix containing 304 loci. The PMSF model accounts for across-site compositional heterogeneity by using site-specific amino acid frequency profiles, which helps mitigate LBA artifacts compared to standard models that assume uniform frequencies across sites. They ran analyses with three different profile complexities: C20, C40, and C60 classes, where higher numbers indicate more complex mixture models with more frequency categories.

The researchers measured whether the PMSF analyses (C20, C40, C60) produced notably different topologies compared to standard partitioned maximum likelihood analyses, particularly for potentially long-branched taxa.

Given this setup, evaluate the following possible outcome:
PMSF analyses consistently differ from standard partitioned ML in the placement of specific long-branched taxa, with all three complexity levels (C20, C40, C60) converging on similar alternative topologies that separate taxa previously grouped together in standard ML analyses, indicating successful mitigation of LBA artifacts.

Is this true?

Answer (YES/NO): NO